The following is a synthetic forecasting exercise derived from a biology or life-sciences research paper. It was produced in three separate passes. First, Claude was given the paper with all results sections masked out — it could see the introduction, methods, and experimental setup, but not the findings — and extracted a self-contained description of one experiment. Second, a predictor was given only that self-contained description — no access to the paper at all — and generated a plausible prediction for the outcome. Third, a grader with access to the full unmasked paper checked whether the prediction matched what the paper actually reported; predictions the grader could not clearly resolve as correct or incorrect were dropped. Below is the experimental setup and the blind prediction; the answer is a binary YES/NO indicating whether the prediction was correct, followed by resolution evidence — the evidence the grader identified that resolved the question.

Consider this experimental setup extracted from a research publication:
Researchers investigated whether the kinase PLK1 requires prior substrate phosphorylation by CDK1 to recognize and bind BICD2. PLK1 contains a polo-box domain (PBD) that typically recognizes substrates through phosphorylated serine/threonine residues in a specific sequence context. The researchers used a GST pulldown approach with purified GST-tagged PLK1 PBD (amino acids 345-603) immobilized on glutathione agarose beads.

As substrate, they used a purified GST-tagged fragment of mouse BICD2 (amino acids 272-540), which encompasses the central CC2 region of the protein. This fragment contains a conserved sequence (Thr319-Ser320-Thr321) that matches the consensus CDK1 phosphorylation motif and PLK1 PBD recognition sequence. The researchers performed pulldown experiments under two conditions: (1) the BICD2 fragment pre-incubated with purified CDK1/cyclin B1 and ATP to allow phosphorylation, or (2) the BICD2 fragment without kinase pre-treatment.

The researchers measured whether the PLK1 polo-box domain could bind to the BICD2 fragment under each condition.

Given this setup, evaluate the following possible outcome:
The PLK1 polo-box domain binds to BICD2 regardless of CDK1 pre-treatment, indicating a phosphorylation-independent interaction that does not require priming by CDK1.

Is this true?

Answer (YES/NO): NO